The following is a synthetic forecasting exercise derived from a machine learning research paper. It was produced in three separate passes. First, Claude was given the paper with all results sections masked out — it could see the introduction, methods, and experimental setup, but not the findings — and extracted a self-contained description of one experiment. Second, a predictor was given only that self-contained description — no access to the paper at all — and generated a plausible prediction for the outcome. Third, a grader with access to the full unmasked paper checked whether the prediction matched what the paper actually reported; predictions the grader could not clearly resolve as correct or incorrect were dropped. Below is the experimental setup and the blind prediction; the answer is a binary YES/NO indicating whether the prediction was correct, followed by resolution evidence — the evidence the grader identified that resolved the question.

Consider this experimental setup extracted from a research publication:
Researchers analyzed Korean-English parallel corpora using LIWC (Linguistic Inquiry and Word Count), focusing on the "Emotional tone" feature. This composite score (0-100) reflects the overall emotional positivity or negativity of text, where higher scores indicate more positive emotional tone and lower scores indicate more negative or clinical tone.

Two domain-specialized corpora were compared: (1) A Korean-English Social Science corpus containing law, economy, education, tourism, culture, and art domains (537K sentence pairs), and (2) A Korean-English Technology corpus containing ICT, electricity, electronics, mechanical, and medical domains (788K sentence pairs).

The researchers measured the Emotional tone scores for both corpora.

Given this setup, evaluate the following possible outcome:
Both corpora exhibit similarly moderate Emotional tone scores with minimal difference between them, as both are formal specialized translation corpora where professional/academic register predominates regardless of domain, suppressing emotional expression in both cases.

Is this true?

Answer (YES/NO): NO